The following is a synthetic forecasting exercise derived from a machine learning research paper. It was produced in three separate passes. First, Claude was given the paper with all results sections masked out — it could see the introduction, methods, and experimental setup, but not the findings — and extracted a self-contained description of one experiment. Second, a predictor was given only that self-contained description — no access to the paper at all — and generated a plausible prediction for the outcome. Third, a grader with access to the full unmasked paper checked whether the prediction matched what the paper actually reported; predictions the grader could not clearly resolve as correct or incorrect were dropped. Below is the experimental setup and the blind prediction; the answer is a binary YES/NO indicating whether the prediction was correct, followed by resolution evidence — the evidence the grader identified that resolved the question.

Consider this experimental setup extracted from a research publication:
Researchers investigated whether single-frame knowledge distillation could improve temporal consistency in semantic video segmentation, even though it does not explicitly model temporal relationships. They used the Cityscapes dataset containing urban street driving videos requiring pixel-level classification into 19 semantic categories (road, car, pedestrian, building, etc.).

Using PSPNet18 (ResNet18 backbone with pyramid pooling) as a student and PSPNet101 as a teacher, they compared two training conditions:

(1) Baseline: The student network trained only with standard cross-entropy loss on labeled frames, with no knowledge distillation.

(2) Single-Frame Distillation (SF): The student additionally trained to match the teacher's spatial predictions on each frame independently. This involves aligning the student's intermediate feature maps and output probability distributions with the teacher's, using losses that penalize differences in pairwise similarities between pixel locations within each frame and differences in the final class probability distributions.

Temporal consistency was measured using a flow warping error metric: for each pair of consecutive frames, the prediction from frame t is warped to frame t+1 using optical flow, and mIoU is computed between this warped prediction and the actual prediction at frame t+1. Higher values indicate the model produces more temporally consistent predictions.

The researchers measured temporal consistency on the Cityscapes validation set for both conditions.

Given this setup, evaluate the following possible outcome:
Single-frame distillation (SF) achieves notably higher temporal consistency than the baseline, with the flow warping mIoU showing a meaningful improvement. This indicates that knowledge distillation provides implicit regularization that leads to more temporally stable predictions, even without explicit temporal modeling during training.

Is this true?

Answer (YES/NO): NO